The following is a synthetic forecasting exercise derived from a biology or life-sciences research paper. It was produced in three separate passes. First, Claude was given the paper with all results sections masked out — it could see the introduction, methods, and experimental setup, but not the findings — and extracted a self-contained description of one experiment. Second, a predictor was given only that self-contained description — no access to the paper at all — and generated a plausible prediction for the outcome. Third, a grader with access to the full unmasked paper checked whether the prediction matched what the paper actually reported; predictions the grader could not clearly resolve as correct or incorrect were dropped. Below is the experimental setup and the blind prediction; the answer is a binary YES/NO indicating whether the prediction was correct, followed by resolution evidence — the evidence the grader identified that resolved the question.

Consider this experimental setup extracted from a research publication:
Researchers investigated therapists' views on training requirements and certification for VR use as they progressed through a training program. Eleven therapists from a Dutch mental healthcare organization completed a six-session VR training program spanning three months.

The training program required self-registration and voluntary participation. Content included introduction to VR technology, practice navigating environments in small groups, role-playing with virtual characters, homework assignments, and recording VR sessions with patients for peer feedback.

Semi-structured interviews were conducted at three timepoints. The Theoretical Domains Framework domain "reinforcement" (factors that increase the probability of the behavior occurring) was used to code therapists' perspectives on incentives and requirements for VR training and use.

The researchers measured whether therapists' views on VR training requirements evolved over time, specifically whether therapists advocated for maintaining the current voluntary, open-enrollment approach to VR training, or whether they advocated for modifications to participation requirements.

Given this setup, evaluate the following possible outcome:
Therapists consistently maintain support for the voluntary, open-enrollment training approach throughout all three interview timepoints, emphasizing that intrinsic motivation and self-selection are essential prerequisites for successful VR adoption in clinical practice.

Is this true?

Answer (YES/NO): NO